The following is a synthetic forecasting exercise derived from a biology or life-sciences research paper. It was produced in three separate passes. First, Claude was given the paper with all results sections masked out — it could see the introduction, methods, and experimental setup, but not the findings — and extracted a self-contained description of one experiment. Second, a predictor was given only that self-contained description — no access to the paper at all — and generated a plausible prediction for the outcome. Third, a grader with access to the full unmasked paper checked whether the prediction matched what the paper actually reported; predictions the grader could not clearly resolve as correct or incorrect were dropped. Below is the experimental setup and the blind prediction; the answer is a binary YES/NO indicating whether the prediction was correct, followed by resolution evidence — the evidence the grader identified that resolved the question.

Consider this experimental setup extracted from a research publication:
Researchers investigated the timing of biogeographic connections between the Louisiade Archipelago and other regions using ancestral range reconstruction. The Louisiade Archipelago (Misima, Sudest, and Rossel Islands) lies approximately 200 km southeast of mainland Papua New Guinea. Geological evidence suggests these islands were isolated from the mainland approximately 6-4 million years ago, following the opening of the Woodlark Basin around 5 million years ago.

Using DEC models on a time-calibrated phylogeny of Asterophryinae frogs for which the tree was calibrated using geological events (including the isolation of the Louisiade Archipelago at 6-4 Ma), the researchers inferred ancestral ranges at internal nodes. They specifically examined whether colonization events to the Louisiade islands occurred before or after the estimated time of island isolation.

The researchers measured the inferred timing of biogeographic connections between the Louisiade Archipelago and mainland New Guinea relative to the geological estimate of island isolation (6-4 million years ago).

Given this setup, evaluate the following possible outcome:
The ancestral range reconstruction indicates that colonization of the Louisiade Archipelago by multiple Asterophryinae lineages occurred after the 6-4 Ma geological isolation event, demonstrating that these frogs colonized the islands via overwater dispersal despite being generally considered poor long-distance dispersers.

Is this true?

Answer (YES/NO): NO